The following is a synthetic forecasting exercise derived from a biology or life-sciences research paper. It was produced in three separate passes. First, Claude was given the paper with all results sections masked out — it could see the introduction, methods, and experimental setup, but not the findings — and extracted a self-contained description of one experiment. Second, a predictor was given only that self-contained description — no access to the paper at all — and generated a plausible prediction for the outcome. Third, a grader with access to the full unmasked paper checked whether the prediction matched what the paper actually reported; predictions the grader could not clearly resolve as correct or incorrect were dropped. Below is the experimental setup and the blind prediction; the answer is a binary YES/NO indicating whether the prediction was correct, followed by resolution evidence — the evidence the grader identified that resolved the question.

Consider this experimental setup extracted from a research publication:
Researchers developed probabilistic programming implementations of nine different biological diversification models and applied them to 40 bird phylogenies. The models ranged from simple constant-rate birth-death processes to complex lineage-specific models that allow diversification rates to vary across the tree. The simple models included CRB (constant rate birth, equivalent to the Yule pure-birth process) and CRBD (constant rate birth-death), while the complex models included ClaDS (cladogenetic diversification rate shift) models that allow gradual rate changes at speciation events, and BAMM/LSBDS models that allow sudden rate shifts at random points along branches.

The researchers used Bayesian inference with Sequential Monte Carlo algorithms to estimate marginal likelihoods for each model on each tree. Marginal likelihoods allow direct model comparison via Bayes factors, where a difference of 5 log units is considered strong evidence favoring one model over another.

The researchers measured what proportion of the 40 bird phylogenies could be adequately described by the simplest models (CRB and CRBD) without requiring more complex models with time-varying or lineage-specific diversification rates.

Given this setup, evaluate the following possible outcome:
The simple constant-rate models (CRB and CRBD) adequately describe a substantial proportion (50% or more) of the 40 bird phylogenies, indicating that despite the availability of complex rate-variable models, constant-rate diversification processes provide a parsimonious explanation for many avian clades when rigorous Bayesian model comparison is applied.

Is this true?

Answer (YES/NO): NO